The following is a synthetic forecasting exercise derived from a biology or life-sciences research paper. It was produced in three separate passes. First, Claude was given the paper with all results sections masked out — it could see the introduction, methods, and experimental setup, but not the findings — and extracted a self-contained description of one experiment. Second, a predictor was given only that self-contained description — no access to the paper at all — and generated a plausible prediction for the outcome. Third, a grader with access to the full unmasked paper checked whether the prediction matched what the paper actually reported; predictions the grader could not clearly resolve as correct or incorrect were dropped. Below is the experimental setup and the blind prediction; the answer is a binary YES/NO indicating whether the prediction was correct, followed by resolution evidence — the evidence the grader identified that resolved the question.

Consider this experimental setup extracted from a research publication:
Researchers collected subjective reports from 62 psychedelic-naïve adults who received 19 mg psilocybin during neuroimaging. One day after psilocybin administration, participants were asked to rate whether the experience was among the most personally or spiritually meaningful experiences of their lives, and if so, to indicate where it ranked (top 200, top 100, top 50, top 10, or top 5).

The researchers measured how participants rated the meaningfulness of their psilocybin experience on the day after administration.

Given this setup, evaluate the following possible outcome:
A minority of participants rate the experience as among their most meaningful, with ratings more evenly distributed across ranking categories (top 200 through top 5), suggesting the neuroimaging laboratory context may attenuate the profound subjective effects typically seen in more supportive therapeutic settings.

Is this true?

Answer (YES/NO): NO